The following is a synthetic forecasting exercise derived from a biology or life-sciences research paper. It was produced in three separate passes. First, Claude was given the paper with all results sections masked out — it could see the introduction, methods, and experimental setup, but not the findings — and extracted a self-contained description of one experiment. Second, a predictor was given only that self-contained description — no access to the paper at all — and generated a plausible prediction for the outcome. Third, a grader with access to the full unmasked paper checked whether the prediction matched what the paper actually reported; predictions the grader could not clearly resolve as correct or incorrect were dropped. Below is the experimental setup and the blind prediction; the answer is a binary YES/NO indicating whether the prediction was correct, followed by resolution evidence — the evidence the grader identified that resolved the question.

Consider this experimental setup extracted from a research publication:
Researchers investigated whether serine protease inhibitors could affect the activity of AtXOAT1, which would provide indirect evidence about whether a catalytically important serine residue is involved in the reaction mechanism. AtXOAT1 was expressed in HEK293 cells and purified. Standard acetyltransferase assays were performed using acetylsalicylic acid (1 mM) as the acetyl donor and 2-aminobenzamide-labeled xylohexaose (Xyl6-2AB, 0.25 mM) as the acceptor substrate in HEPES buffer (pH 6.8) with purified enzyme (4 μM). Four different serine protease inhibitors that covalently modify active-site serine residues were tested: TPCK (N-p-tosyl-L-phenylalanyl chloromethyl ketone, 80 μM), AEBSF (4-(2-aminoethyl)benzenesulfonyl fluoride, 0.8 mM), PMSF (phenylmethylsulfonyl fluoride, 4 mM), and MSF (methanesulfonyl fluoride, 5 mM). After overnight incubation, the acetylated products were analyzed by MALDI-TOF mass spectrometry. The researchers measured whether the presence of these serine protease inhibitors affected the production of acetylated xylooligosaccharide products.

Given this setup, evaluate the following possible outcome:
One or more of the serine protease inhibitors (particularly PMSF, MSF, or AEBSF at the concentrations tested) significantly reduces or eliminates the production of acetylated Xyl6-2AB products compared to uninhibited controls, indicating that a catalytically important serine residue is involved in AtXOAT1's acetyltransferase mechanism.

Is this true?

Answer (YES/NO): YES